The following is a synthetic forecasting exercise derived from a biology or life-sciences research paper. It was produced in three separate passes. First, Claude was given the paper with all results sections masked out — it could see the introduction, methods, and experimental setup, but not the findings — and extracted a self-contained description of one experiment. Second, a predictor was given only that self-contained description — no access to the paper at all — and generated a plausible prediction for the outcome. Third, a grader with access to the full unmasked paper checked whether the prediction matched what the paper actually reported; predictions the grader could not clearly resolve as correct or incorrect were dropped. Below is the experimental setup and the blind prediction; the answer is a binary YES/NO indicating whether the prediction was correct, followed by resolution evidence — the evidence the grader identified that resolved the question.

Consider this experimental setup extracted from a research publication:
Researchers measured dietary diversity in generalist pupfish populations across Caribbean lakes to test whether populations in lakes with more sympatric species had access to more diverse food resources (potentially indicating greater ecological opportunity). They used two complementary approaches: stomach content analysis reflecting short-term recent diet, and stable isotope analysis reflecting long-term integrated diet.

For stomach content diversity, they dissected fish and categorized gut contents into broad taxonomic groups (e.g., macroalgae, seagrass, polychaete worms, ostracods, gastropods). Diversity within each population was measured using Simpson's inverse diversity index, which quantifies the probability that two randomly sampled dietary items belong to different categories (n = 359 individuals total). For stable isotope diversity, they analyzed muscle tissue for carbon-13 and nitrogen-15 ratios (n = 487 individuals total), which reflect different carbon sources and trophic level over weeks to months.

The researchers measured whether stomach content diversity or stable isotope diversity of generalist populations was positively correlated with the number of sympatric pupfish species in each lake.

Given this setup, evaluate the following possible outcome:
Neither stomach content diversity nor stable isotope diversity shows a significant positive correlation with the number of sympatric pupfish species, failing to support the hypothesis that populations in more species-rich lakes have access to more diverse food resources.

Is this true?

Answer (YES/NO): YES